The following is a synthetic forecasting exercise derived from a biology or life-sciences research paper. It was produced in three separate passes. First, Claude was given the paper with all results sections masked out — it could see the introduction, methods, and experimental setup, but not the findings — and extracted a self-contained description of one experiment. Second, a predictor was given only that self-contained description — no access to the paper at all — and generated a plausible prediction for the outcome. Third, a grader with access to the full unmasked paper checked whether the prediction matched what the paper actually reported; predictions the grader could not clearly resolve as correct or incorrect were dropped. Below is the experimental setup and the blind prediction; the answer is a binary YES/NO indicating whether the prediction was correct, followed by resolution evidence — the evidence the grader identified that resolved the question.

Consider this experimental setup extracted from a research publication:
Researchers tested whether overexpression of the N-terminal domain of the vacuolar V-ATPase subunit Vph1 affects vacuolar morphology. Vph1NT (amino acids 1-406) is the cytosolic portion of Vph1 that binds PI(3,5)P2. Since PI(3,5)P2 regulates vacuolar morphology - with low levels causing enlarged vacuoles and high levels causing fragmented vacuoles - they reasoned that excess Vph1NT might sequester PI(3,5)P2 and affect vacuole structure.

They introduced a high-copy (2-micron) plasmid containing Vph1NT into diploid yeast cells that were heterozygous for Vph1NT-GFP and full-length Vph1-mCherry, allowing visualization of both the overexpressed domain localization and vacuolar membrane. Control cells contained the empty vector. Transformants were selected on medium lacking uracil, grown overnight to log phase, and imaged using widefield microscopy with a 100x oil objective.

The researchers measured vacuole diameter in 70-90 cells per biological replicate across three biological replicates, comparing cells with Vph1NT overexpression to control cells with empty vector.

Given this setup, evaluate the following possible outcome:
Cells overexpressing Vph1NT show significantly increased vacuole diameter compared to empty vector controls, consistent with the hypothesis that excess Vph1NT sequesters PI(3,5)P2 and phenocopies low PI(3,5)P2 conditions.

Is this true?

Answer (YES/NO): YES